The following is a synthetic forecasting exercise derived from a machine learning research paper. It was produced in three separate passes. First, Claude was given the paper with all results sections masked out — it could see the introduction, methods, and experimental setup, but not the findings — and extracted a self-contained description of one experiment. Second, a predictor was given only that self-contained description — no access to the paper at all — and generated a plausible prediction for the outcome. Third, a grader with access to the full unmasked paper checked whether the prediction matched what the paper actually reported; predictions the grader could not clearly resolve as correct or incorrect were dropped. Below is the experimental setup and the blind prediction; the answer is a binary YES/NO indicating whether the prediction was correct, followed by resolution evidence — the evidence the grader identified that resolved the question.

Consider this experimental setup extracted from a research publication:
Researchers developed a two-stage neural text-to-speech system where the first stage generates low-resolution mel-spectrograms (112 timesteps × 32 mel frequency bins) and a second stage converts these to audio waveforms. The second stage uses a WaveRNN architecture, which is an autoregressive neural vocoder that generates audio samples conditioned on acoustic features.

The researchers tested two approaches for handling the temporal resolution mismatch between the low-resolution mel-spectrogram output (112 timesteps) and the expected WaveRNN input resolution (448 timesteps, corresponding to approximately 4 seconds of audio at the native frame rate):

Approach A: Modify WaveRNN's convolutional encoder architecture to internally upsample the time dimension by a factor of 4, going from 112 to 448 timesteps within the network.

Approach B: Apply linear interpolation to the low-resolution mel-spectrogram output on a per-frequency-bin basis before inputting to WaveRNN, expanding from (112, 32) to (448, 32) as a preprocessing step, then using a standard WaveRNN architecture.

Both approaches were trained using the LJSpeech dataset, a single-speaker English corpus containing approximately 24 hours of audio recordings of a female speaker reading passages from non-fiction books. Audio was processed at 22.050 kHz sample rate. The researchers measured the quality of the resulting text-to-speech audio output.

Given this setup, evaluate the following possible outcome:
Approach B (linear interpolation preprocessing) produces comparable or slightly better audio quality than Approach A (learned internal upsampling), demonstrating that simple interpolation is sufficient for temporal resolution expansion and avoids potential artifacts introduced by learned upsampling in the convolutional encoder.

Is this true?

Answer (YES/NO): NO